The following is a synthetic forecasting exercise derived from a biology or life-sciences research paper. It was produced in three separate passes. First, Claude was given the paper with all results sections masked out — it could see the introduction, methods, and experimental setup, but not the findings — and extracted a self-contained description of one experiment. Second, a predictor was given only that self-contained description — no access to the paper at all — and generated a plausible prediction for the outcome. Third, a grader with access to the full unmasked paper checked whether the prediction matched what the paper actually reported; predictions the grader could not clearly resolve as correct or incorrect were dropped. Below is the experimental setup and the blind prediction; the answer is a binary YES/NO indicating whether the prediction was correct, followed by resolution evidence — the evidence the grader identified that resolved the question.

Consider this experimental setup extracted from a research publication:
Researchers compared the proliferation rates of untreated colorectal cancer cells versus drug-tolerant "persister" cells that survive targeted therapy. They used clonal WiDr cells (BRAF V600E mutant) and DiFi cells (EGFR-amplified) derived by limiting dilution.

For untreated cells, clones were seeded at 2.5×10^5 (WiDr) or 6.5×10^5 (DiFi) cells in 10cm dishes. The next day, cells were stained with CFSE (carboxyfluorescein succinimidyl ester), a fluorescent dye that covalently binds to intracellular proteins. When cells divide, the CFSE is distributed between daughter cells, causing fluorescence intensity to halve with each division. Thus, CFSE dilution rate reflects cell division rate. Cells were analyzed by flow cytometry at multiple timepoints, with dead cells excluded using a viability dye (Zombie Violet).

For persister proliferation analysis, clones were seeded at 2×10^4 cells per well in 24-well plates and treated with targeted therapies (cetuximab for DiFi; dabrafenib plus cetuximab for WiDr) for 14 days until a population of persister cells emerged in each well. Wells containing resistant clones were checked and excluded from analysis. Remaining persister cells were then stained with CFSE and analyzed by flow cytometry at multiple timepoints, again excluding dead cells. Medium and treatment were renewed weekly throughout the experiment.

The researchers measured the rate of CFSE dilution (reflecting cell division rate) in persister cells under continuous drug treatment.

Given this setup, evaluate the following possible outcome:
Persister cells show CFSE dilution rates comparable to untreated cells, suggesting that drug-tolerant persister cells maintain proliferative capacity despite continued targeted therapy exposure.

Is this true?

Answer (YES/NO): NO